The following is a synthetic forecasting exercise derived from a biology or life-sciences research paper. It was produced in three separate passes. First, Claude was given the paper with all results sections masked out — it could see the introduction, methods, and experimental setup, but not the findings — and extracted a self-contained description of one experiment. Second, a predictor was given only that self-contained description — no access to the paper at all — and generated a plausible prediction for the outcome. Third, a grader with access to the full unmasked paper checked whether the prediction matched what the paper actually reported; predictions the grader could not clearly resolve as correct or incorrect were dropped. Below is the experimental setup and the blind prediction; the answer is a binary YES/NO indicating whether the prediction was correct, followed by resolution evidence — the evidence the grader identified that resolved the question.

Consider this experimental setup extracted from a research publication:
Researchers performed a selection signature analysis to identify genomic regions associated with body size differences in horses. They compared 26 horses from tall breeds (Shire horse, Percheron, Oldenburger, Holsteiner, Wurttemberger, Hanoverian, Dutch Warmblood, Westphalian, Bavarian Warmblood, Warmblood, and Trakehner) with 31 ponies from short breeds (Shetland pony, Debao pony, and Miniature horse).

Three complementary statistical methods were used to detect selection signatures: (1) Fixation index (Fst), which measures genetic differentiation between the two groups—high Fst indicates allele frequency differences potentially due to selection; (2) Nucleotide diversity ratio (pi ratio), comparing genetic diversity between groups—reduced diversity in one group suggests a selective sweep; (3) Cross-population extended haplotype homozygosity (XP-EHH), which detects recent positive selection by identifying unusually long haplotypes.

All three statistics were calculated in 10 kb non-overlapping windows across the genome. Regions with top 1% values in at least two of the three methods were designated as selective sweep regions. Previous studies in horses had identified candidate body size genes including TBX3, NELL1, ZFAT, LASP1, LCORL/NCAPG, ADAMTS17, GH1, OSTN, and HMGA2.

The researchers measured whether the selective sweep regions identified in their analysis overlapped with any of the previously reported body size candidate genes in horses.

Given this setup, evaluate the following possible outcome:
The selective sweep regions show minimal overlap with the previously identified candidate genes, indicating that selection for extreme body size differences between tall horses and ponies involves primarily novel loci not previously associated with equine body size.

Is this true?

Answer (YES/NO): NO